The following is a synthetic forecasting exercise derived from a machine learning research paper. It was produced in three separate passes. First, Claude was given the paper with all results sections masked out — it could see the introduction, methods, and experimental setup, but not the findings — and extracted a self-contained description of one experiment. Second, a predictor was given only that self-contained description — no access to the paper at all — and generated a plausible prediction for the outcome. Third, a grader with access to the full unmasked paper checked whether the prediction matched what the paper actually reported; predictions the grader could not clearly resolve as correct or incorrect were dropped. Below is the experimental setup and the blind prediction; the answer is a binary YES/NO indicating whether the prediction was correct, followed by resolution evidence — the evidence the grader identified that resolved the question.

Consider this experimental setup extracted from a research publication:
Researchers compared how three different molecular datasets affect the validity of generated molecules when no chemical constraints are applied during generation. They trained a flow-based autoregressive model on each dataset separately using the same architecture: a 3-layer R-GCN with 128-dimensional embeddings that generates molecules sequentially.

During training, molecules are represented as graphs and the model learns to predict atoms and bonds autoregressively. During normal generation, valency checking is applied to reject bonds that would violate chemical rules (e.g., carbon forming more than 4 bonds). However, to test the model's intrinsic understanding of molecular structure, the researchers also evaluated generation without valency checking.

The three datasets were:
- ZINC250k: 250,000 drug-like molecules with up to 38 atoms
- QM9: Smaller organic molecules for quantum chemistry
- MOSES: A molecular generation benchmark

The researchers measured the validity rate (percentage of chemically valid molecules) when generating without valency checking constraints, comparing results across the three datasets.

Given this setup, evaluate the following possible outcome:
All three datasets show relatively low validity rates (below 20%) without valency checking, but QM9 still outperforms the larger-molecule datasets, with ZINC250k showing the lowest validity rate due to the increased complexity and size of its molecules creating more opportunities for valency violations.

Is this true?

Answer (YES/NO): NO